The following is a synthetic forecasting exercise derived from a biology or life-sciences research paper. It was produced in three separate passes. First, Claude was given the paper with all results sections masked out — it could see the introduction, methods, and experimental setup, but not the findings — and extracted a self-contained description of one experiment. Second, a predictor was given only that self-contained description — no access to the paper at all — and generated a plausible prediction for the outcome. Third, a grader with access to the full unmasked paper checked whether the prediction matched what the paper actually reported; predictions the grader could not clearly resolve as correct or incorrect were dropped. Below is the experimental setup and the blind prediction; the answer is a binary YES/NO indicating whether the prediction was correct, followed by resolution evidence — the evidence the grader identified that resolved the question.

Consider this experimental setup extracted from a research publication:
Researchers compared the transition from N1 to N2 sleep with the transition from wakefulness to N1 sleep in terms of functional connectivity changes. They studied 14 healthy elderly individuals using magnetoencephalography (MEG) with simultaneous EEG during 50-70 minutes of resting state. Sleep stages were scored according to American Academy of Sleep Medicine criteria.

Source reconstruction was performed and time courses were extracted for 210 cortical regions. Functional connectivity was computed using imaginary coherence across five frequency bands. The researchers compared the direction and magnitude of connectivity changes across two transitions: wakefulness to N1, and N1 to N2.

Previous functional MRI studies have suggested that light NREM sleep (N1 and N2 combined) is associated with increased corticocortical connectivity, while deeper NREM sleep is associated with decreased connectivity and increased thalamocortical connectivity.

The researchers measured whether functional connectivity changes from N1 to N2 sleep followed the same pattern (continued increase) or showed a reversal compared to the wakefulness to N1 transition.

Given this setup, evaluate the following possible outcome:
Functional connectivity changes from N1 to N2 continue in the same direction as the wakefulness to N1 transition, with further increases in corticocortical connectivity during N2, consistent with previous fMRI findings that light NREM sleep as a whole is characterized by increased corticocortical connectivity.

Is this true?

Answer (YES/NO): NO